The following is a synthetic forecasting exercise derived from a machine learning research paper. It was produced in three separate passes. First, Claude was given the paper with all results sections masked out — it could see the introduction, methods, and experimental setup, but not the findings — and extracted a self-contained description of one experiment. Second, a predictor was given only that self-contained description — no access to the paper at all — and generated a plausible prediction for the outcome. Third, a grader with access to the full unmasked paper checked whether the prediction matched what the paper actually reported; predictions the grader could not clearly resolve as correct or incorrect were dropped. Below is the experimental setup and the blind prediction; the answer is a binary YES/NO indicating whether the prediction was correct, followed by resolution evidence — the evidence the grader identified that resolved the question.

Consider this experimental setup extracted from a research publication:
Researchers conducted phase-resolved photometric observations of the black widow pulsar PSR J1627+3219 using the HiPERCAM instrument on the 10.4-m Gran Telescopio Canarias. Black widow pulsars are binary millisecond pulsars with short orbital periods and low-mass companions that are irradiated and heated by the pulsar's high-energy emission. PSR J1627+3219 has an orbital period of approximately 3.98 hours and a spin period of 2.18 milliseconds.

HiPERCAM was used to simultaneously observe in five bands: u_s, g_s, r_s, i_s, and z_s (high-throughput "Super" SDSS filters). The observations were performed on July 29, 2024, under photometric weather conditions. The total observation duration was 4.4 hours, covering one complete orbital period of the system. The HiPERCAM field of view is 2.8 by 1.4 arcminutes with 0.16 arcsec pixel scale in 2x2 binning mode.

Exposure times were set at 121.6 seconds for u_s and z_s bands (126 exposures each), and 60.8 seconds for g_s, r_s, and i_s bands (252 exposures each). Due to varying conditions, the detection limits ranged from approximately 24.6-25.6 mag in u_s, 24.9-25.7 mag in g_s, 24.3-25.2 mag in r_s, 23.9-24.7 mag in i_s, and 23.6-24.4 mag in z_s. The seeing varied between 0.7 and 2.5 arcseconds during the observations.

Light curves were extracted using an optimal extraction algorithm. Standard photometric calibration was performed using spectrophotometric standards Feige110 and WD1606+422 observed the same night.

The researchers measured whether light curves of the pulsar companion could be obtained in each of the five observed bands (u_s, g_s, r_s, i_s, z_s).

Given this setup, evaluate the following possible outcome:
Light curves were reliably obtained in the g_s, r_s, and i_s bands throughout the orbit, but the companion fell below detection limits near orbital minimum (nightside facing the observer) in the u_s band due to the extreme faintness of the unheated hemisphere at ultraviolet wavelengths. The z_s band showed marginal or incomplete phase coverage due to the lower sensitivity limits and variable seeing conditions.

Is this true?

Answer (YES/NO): NO